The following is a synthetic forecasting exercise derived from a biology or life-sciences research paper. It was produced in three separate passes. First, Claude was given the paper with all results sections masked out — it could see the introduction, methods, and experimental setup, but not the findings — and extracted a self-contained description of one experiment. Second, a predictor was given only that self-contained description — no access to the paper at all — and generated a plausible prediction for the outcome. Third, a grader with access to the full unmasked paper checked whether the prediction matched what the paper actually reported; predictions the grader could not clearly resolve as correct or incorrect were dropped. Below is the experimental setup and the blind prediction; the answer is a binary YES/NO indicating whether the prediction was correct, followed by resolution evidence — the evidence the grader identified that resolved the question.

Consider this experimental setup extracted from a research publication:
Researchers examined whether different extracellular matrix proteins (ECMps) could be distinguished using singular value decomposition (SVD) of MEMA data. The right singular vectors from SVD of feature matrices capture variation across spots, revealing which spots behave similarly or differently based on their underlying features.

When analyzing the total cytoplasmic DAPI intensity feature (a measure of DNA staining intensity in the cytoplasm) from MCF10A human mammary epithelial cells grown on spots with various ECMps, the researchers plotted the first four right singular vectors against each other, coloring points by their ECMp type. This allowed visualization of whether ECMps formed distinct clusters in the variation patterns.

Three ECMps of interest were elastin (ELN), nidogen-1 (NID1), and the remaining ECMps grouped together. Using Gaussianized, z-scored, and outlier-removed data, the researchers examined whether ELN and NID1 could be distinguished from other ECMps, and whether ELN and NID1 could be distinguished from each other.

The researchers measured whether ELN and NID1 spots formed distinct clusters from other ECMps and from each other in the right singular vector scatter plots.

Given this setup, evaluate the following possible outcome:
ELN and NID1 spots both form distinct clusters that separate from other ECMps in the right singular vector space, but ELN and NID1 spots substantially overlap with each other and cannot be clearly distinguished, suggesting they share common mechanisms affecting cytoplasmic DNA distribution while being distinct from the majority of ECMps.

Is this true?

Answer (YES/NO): NO